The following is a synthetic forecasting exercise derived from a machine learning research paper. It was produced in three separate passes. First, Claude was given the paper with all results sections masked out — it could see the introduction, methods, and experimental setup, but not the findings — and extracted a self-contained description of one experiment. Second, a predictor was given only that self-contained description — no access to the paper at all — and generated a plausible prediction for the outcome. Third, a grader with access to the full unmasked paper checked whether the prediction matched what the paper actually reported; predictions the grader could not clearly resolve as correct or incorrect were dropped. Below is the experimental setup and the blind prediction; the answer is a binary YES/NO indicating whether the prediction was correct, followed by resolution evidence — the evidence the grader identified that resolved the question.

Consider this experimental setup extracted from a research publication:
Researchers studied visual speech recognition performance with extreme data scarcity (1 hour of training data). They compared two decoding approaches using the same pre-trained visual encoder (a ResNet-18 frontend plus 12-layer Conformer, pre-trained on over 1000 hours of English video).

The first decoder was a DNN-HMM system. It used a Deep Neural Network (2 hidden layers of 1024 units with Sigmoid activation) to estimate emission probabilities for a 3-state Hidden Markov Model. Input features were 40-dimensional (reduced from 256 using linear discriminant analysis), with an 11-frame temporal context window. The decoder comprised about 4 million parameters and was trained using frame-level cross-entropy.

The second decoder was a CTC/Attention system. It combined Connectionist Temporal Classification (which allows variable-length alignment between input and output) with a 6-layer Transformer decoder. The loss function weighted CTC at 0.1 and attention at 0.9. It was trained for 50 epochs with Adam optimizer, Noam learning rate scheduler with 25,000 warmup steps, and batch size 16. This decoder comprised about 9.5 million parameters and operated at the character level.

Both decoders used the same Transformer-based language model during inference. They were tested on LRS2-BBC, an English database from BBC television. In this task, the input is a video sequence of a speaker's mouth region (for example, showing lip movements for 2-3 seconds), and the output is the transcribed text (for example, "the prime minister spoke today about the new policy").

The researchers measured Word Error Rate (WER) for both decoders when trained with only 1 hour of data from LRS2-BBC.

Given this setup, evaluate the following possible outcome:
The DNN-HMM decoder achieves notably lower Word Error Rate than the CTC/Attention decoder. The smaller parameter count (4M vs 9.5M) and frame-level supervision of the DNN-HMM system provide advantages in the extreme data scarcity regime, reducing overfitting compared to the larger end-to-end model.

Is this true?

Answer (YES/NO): YES